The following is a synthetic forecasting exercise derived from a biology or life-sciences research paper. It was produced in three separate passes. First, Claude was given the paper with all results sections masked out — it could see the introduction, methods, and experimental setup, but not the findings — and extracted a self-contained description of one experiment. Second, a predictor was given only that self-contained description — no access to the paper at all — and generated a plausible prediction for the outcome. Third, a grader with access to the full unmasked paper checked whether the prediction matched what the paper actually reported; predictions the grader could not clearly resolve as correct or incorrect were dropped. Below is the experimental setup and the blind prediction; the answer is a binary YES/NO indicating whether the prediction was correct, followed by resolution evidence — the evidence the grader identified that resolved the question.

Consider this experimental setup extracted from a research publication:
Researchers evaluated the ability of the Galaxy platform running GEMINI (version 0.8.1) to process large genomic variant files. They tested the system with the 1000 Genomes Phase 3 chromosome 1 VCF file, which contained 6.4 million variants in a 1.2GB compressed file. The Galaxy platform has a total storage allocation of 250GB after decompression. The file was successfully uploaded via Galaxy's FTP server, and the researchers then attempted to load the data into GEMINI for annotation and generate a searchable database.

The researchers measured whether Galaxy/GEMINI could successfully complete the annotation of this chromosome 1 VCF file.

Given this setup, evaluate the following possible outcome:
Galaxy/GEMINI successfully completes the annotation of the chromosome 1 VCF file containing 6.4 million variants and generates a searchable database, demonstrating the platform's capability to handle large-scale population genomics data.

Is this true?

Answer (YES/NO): NO